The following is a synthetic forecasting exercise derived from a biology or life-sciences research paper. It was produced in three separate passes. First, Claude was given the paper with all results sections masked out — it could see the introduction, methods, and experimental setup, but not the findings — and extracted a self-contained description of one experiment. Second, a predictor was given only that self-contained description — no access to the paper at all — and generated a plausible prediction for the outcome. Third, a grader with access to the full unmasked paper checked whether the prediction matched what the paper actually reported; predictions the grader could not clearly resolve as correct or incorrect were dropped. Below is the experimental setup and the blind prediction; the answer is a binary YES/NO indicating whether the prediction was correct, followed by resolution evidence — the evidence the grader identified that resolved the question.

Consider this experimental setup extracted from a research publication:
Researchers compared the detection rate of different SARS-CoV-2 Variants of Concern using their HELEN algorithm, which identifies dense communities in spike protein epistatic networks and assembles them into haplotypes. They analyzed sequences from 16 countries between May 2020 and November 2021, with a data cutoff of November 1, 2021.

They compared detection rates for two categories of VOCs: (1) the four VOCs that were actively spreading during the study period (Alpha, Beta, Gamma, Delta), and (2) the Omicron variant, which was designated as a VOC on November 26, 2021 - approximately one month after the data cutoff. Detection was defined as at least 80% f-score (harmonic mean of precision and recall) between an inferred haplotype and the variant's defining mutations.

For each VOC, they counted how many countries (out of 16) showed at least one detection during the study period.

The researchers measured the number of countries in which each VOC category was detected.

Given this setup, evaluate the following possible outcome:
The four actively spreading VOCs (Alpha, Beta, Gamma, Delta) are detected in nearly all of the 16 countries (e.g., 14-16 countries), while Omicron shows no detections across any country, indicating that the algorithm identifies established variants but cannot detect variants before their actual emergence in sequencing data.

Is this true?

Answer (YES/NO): NO